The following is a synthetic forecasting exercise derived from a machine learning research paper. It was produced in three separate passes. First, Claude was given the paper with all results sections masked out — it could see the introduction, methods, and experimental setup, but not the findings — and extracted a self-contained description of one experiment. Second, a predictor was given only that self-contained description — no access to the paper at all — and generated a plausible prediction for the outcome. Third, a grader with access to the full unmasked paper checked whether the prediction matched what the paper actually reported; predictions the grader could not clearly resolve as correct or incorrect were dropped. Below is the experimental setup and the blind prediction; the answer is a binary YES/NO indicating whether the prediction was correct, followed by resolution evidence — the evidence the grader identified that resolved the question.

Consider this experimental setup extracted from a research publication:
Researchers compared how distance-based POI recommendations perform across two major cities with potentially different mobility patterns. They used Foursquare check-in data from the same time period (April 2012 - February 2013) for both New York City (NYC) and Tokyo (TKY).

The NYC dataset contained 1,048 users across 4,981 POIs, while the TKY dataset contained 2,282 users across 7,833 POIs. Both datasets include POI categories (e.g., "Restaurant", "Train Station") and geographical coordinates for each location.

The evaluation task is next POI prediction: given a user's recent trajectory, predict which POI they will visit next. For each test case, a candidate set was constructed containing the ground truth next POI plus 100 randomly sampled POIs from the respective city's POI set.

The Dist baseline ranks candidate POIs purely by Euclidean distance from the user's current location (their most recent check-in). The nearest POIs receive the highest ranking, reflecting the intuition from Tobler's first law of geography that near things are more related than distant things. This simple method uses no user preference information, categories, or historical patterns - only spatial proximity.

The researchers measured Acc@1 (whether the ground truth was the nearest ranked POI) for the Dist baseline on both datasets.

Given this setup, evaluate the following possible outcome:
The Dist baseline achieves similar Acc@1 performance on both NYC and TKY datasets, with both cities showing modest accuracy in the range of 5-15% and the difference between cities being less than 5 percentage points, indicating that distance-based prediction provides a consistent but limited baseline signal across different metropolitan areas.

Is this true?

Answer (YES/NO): NO